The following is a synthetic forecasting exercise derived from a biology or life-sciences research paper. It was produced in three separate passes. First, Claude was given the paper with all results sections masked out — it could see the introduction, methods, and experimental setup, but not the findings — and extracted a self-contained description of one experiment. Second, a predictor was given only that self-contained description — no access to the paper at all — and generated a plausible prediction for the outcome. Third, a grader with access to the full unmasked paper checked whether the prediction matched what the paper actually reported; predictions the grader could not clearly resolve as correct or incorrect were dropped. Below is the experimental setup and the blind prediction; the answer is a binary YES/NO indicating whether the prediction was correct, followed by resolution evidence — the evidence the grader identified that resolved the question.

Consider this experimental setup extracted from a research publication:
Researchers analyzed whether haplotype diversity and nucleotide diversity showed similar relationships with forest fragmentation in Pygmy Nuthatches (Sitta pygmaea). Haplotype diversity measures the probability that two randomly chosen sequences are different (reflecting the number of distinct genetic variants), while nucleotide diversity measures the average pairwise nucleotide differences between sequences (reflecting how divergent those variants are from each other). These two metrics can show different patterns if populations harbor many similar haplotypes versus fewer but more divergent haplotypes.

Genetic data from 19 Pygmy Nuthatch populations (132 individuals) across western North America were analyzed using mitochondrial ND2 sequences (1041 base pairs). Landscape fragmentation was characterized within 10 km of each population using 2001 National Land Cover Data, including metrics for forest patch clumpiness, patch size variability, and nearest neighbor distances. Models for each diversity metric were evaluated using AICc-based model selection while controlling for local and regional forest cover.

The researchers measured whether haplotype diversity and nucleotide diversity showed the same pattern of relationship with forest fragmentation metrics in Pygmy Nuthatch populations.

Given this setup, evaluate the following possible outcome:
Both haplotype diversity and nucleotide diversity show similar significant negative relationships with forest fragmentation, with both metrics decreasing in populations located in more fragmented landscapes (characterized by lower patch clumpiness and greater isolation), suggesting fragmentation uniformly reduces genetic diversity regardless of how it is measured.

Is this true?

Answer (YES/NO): NO